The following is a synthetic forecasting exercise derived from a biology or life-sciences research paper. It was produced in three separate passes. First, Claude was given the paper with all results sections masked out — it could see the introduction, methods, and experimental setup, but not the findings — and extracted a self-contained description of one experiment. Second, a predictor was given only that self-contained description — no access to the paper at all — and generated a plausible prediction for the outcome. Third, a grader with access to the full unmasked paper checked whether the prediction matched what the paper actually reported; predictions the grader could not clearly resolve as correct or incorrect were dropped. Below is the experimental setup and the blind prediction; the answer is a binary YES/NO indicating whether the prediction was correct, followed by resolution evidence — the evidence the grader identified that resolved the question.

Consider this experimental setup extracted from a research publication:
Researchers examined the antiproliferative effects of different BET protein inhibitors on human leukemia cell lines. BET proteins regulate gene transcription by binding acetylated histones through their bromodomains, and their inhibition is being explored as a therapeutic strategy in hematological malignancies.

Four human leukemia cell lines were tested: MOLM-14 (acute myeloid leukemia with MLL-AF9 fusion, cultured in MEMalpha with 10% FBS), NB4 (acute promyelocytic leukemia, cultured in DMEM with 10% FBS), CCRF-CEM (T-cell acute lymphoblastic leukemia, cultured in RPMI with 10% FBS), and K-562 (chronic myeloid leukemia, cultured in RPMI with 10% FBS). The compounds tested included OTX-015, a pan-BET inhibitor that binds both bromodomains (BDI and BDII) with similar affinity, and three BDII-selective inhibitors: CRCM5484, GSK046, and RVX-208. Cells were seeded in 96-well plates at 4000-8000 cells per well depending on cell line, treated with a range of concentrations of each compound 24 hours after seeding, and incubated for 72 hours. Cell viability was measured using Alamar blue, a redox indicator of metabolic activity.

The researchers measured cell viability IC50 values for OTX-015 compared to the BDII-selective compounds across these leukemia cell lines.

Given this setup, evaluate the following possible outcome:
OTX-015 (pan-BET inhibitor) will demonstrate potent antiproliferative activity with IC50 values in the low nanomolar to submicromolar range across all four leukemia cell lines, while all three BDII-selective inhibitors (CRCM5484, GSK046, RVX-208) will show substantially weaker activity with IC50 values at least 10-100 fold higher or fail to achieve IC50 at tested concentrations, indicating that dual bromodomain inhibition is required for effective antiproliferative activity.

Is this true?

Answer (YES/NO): YES